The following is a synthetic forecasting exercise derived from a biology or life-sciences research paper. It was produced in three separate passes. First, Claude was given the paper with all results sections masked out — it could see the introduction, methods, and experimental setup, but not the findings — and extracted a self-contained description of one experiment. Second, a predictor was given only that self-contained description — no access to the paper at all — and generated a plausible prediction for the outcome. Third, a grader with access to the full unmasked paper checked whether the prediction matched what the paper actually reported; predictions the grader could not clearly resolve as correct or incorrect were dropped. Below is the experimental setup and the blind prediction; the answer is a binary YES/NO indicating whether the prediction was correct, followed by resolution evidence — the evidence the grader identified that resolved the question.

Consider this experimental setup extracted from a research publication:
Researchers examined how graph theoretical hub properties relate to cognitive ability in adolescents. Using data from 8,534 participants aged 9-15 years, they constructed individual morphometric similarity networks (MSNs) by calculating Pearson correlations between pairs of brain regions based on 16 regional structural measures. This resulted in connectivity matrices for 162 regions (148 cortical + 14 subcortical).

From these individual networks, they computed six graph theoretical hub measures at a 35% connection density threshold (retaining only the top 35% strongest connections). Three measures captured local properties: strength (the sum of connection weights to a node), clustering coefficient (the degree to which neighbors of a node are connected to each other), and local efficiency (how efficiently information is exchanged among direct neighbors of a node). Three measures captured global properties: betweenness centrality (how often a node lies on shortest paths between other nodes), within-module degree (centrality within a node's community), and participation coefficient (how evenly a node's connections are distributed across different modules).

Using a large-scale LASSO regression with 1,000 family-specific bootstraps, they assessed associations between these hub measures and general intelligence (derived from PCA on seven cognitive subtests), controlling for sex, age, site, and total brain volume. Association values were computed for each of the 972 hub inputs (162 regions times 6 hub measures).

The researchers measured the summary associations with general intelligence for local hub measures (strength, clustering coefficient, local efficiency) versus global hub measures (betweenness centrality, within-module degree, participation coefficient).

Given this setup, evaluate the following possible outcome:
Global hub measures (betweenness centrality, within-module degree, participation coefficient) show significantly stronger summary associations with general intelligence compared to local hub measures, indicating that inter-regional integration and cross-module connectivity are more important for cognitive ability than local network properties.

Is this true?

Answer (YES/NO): NO